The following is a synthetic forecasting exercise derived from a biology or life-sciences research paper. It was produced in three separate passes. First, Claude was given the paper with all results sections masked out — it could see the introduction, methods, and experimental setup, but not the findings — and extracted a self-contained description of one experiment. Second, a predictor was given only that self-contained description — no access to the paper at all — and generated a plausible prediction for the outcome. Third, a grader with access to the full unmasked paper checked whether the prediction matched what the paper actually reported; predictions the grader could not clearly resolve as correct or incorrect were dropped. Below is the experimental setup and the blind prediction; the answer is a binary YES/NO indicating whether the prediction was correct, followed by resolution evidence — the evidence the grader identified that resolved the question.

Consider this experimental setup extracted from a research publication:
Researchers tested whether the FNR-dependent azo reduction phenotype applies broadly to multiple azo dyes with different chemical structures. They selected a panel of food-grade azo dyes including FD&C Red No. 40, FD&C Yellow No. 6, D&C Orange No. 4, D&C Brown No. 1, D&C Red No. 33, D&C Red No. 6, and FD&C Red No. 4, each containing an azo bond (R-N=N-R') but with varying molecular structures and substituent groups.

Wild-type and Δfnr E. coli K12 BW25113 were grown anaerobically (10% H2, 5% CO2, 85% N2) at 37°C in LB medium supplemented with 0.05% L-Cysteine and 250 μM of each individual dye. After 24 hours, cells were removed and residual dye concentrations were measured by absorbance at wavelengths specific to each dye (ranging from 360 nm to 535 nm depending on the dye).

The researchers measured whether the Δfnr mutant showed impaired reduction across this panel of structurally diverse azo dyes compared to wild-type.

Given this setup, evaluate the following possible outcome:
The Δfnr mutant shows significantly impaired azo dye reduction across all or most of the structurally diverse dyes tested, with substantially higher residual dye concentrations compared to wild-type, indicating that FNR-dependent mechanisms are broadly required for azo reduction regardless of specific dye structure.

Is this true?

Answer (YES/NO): YES